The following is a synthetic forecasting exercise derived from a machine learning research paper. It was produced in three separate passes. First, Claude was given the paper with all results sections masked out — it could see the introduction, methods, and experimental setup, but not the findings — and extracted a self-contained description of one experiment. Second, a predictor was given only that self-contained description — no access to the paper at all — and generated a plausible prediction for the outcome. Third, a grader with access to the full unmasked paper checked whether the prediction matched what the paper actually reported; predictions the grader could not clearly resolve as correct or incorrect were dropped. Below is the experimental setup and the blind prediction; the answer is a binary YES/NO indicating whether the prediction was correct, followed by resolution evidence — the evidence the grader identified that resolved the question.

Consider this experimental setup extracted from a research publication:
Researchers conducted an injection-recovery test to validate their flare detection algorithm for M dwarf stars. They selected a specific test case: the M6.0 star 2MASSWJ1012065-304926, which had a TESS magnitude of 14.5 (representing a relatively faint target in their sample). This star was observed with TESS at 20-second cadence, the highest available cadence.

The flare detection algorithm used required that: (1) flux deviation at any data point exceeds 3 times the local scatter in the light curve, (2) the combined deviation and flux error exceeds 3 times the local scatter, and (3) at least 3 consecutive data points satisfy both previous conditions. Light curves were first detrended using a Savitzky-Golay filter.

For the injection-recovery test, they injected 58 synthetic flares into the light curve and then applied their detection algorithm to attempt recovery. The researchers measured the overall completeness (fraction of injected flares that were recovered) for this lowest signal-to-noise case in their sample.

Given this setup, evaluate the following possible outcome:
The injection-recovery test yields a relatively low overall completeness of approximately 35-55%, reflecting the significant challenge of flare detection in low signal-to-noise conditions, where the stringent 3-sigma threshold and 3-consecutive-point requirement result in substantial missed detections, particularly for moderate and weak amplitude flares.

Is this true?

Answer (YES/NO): NO